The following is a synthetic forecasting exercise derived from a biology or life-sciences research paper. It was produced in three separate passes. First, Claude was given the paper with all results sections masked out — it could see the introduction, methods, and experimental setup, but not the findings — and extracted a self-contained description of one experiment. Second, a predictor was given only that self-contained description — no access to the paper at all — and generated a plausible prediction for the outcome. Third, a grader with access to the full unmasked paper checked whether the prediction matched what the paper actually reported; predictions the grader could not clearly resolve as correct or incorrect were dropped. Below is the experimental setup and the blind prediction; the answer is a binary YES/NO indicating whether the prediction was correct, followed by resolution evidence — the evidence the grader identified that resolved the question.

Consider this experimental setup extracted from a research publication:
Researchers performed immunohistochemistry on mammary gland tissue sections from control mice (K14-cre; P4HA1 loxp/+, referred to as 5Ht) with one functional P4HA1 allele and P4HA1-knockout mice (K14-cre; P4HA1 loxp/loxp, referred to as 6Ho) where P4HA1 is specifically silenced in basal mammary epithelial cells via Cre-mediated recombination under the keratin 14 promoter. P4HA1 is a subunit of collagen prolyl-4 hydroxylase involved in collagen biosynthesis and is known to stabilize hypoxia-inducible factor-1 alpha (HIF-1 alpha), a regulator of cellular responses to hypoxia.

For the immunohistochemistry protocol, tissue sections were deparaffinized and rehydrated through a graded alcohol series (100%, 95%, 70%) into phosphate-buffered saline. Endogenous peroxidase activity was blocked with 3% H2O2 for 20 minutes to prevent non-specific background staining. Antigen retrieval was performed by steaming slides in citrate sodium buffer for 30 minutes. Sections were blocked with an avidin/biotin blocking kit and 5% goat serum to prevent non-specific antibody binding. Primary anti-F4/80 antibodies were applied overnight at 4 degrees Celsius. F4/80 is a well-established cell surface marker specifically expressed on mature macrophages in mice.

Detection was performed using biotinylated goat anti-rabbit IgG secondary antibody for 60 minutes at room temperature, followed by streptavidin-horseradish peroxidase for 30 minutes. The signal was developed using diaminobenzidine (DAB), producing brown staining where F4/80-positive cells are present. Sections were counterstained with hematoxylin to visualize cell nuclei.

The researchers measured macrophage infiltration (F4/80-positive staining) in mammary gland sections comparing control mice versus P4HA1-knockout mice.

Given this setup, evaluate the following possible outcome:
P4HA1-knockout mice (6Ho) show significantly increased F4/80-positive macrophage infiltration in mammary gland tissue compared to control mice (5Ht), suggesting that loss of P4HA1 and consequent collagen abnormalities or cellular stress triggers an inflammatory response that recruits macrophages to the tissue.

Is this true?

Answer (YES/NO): NO